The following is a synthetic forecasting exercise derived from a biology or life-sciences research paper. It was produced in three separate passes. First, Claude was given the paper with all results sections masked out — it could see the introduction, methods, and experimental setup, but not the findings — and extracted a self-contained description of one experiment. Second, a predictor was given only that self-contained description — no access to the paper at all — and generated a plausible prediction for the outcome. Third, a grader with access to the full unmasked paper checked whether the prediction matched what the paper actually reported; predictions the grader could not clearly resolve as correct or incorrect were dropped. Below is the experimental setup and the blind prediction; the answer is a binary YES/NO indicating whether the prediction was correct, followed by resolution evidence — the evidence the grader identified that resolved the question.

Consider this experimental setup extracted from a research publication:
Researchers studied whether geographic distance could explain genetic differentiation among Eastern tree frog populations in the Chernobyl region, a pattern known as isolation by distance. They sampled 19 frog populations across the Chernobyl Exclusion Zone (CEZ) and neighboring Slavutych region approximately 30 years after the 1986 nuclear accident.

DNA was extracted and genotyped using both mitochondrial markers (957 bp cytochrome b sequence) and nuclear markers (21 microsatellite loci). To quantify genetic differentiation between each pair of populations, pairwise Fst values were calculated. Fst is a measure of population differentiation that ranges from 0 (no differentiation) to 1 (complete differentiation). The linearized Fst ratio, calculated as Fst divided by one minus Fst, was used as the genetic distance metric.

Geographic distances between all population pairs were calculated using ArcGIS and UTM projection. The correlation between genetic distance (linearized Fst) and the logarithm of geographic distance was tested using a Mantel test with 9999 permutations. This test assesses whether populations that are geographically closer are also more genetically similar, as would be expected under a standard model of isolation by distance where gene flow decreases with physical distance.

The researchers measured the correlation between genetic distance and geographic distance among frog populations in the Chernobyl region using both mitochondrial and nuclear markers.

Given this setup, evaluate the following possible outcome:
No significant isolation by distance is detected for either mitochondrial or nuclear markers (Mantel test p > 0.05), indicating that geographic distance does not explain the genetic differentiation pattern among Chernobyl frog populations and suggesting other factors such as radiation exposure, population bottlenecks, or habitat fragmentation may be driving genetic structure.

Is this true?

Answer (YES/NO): NO